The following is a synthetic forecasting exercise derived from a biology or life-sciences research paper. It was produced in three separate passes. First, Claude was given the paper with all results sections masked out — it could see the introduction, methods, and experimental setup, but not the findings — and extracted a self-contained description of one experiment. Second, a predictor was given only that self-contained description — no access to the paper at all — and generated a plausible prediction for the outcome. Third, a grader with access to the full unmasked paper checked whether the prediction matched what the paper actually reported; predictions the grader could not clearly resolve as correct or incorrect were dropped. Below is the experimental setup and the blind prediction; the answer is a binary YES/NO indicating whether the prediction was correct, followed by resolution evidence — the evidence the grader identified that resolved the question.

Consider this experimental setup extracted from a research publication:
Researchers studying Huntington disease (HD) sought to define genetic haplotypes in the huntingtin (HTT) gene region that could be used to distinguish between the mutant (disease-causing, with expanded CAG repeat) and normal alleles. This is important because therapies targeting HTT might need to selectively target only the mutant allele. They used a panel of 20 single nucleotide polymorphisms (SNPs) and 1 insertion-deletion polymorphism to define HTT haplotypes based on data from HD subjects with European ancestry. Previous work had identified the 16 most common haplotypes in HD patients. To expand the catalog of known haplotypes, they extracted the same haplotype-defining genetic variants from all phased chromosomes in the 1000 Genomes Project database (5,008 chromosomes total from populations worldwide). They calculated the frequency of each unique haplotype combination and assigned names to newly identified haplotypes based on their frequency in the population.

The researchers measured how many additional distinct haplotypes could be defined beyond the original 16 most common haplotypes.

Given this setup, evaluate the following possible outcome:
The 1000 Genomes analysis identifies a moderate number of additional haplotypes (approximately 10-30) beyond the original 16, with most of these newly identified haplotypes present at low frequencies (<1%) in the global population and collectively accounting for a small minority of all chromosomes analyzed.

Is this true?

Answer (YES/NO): NO